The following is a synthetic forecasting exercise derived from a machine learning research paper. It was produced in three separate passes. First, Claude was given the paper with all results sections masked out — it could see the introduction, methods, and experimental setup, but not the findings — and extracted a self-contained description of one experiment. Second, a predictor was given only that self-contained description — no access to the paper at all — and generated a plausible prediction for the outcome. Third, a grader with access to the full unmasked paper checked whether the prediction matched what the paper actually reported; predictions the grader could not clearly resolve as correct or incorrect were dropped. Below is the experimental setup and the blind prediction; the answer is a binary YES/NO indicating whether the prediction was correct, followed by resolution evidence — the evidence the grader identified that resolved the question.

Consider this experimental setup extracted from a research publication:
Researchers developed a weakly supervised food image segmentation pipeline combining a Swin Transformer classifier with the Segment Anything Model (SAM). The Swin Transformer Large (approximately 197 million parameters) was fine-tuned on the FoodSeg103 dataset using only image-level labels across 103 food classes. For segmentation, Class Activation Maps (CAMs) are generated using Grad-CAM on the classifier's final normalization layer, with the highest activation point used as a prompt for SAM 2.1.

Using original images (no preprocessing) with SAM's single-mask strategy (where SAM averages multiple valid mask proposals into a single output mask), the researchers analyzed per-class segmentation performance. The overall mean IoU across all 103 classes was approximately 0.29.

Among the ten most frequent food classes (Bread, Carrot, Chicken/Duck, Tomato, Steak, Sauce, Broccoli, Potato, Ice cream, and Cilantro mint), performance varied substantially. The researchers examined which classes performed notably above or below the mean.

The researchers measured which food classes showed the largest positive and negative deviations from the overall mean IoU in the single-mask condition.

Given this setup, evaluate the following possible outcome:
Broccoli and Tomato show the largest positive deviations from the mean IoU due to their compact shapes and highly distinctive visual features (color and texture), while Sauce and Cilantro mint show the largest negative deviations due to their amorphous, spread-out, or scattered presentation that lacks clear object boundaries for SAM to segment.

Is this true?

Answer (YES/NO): NO